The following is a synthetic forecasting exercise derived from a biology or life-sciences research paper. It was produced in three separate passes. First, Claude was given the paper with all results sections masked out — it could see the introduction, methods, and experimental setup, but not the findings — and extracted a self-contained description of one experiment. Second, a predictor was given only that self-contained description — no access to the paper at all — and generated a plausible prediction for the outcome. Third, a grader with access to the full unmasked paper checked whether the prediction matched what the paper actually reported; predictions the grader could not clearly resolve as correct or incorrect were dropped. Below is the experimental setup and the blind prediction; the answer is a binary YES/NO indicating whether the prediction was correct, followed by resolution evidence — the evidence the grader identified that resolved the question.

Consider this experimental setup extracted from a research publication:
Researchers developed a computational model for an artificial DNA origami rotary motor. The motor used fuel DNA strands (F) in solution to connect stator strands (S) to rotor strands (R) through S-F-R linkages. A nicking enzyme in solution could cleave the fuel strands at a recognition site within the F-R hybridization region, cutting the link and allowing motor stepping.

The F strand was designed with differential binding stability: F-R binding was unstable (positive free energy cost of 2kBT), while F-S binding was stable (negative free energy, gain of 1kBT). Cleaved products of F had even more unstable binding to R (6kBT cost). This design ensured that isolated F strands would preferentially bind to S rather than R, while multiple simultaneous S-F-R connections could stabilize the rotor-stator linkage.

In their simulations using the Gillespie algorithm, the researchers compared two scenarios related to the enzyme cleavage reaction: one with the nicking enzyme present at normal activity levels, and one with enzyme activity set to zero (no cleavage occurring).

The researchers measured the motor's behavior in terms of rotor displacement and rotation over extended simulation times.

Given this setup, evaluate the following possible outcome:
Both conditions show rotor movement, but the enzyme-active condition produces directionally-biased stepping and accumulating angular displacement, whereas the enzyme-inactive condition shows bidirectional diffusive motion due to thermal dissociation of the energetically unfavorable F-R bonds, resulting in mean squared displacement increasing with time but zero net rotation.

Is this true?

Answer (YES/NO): NO